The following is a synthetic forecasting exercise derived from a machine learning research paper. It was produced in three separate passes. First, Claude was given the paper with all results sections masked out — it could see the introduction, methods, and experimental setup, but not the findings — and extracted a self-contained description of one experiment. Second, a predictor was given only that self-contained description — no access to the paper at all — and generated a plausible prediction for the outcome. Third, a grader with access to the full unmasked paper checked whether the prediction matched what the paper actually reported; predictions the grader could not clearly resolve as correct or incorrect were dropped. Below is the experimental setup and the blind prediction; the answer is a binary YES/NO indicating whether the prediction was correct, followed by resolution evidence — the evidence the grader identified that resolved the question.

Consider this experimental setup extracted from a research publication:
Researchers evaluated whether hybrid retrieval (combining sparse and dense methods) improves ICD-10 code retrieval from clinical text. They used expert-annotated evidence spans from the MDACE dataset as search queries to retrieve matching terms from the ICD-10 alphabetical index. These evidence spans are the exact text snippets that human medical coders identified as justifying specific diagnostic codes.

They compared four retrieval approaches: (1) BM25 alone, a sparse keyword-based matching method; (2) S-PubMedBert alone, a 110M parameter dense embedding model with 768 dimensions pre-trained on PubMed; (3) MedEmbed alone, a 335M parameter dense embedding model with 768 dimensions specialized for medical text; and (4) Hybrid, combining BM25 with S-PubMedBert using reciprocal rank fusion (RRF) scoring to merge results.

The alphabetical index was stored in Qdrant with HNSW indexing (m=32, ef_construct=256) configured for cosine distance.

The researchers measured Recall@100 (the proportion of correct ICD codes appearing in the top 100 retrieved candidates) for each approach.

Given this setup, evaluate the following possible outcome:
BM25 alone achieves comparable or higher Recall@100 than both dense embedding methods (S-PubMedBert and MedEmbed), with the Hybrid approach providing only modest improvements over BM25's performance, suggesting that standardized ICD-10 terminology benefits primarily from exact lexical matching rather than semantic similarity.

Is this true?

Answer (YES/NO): NO